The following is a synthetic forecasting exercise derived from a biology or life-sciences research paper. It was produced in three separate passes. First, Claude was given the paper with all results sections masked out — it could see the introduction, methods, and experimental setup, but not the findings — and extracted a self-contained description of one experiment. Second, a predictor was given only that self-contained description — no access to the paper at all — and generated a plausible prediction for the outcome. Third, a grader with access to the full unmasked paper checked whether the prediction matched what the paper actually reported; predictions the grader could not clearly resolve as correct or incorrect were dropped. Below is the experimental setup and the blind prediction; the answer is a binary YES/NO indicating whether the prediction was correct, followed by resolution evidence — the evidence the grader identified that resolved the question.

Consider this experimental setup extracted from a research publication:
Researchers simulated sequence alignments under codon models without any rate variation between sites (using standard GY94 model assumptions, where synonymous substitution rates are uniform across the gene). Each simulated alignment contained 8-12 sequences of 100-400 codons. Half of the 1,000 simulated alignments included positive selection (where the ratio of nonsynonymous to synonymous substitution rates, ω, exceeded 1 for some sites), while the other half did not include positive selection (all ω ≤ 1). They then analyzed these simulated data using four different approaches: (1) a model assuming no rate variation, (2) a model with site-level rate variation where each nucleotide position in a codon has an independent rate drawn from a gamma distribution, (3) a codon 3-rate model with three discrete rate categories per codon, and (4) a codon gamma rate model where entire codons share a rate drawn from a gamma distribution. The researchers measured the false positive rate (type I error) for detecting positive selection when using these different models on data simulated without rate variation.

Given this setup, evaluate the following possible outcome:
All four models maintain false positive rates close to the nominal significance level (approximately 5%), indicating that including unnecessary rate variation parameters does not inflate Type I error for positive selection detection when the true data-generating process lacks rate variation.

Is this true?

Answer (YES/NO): YES